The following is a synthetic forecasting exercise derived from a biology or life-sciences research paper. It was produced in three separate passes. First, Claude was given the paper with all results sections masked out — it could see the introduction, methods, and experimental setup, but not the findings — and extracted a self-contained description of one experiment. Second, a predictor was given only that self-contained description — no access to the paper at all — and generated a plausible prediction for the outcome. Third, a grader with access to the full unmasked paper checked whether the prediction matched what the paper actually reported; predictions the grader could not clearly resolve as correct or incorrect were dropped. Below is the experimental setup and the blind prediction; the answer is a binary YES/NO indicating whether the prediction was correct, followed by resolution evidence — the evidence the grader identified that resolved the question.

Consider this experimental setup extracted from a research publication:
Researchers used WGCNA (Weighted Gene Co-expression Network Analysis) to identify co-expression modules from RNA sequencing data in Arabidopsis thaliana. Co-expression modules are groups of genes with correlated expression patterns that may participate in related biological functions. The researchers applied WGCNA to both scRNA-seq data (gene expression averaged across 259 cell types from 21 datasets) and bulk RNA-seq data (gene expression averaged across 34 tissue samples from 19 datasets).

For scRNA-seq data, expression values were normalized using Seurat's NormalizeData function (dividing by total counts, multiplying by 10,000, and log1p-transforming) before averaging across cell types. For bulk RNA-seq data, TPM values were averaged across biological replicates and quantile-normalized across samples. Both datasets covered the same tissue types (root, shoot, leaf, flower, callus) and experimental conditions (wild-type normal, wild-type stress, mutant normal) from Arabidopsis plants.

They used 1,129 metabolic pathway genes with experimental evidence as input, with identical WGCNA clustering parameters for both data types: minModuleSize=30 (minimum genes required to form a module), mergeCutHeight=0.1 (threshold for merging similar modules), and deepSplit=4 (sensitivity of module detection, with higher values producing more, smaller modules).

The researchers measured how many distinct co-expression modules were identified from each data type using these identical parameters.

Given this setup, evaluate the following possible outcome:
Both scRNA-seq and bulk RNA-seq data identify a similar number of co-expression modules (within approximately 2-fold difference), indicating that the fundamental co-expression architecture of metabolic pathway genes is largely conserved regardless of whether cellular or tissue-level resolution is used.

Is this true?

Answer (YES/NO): NO